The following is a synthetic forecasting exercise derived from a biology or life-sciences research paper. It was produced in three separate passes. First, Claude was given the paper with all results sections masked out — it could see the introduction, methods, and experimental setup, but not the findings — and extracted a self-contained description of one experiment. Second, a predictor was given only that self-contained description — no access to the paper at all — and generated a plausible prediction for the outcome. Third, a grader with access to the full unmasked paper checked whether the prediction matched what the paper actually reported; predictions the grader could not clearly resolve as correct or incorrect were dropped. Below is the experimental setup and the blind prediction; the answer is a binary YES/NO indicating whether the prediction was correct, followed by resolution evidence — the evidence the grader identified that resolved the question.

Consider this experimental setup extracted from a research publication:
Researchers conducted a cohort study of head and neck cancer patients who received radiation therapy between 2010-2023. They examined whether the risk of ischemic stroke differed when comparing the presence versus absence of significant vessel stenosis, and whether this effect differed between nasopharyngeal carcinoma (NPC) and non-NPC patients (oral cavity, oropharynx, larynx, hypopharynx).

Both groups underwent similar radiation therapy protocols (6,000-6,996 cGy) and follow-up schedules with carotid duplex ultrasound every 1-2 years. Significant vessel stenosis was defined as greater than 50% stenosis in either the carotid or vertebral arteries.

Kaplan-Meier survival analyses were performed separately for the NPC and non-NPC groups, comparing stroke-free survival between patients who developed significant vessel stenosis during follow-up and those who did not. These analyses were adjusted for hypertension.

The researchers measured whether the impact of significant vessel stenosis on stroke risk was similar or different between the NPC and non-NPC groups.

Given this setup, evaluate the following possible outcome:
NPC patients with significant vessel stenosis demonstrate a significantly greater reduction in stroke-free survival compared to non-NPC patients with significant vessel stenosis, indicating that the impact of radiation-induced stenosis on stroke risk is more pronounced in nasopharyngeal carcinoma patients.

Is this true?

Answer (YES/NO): YES